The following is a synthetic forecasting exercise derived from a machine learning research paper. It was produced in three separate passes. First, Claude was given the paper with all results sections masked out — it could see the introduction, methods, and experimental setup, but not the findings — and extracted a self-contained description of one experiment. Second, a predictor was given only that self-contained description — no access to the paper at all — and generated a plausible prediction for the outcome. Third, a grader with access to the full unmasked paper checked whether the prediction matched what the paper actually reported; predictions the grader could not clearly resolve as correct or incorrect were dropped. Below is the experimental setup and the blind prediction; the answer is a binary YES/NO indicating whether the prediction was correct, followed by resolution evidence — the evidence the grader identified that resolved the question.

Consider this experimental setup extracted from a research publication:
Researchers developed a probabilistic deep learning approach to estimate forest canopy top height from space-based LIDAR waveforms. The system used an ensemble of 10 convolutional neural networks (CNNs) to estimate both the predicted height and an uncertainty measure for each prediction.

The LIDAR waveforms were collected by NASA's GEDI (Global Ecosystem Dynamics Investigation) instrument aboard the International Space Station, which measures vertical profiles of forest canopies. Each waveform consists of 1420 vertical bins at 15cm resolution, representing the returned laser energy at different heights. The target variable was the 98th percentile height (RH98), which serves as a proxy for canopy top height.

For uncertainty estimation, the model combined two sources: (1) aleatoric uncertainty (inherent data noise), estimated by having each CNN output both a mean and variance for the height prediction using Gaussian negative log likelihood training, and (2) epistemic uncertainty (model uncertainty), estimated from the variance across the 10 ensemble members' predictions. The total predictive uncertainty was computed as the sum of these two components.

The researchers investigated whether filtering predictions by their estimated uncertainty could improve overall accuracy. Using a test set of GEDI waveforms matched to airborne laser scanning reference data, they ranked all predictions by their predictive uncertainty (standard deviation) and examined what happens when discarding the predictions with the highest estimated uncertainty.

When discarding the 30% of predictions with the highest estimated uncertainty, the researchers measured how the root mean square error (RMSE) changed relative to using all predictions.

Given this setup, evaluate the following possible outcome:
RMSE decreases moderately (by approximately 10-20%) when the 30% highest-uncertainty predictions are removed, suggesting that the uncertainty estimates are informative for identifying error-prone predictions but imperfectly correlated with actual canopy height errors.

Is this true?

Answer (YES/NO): NO